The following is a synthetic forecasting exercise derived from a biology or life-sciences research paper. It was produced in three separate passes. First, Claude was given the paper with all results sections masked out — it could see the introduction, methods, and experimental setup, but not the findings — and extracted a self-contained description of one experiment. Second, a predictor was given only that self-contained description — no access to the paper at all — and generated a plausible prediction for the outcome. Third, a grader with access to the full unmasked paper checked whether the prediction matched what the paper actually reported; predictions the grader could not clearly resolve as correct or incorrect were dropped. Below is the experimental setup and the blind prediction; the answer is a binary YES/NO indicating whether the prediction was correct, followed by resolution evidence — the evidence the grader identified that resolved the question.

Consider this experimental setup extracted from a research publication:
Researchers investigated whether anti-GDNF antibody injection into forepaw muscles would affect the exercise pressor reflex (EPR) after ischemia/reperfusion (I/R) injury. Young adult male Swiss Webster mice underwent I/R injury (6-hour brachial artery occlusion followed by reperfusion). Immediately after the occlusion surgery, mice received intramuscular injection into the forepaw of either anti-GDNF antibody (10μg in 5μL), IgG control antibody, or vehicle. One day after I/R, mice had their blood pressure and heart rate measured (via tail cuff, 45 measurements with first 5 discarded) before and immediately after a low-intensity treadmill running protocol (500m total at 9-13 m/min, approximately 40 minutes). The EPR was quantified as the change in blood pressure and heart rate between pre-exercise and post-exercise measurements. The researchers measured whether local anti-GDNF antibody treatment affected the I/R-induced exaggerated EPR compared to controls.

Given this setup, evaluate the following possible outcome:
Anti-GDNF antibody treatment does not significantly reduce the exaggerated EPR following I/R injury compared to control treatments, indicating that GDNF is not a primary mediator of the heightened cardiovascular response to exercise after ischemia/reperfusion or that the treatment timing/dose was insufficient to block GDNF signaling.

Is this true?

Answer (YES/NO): NO